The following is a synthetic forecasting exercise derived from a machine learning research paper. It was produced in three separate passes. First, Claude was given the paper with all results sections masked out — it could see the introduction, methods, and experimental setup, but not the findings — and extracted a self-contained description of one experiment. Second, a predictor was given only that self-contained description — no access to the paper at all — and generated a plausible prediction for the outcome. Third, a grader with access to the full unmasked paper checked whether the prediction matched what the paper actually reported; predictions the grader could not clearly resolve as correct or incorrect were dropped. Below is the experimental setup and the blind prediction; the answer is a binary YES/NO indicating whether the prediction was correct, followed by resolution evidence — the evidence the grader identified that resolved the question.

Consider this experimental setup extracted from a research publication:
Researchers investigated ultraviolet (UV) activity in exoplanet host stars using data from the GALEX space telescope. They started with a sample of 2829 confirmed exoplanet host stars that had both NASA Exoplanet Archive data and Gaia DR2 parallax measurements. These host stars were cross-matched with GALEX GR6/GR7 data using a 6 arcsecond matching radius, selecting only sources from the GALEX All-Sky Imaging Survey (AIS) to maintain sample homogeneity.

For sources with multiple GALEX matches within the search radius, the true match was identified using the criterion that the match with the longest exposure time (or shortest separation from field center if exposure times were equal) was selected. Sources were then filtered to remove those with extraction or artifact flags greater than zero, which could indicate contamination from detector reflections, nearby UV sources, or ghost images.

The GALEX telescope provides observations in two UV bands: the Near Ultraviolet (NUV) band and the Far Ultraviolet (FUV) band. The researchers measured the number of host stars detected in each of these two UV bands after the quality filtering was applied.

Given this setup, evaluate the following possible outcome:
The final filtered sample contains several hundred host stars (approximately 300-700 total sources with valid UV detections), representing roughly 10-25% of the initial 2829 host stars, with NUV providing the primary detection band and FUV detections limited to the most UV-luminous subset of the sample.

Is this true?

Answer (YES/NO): YES